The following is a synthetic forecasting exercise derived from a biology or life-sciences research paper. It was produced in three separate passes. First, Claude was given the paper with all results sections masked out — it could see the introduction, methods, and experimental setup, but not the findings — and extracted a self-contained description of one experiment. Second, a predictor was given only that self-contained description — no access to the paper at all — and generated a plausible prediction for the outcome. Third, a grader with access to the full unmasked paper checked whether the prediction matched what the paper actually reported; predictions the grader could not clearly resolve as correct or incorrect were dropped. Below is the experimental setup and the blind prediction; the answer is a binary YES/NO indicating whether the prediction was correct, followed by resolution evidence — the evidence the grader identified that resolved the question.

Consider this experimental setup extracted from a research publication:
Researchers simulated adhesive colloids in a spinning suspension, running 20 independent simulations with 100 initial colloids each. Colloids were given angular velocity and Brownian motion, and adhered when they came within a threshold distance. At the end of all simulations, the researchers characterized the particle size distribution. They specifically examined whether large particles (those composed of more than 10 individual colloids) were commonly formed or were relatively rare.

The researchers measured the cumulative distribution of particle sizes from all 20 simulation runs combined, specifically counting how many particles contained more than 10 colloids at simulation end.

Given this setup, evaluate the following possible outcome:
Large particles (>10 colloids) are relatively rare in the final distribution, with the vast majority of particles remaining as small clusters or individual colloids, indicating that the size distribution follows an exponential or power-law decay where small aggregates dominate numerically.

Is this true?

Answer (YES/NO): YES